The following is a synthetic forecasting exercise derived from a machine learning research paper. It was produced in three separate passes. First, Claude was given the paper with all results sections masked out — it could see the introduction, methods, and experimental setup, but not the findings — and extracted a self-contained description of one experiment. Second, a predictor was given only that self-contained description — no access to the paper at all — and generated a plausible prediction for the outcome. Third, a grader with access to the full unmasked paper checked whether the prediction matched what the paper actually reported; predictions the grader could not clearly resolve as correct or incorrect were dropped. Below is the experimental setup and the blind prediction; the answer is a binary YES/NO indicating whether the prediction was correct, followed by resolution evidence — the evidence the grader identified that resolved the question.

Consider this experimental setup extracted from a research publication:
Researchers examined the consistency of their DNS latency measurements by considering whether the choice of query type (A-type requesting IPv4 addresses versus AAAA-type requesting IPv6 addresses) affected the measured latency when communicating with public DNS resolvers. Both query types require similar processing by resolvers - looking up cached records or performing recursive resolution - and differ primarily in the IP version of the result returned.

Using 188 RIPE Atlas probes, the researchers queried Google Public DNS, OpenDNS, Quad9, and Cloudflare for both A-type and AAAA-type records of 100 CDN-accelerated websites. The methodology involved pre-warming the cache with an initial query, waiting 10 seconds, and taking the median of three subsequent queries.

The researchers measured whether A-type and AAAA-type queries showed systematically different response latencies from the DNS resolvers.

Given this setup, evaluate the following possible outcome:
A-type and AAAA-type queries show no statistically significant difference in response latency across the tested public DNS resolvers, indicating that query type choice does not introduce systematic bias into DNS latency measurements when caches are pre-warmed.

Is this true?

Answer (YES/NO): YES